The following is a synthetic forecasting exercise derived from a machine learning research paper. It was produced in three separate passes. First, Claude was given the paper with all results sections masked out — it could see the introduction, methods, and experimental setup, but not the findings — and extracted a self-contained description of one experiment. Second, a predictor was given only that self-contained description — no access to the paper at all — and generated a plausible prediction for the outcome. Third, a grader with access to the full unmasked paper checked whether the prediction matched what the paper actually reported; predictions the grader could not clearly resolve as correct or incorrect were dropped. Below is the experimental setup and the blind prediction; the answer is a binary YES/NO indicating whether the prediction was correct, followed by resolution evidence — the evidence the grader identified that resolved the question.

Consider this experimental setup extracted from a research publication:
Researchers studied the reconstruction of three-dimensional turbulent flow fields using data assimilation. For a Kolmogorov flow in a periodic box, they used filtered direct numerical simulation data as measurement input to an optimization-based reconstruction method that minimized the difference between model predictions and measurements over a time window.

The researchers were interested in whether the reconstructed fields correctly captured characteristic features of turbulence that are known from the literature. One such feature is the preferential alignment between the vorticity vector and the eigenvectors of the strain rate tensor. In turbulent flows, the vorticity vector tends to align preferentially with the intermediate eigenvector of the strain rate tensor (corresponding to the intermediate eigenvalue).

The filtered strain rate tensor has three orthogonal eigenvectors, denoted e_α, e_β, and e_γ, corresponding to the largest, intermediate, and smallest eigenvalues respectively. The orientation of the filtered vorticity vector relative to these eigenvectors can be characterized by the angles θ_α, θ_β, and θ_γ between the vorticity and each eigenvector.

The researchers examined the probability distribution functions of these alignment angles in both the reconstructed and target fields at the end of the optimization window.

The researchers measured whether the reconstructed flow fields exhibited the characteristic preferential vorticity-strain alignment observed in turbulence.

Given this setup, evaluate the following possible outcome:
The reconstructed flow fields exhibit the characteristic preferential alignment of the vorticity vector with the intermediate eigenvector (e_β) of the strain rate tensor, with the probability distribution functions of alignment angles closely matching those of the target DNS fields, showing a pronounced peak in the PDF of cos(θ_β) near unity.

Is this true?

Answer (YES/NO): YES